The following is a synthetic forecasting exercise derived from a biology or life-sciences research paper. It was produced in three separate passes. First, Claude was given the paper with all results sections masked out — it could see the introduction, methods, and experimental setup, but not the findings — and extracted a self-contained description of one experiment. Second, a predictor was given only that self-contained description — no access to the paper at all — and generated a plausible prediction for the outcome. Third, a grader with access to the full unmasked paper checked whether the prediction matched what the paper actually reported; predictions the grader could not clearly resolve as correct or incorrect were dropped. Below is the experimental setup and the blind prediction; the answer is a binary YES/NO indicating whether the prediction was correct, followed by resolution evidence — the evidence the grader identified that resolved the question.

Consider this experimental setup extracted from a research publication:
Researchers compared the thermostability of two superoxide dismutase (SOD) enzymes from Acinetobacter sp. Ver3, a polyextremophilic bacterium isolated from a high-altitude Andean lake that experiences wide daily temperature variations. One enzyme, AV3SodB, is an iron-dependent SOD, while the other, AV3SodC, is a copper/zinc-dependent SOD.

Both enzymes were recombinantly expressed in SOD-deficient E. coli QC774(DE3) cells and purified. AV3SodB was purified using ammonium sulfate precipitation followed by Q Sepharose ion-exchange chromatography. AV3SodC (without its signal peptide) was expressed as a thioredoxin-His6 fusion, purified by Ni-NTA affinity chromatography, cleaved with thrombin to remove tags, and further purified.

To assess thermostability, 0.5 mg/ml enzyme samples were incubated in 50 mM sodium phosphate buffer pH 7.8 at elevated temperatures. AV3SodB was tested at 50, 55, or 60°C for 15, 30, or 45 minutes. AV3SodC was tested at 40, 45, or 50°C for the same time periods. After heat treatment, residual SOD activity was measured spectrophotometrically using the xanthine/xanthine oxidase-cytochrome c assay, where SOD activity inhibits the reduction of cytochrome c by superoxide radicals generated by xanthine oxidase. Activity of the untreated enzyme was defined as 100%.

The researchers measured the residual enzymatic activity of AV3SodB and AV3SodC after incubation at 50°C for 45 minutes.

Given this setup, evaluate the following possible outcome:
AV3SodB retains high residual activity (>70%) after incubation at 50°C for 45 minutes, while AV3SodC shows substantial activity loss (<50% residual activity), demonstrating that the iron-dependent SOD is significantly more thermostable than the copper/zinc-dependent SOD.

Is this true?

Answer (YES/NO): YES